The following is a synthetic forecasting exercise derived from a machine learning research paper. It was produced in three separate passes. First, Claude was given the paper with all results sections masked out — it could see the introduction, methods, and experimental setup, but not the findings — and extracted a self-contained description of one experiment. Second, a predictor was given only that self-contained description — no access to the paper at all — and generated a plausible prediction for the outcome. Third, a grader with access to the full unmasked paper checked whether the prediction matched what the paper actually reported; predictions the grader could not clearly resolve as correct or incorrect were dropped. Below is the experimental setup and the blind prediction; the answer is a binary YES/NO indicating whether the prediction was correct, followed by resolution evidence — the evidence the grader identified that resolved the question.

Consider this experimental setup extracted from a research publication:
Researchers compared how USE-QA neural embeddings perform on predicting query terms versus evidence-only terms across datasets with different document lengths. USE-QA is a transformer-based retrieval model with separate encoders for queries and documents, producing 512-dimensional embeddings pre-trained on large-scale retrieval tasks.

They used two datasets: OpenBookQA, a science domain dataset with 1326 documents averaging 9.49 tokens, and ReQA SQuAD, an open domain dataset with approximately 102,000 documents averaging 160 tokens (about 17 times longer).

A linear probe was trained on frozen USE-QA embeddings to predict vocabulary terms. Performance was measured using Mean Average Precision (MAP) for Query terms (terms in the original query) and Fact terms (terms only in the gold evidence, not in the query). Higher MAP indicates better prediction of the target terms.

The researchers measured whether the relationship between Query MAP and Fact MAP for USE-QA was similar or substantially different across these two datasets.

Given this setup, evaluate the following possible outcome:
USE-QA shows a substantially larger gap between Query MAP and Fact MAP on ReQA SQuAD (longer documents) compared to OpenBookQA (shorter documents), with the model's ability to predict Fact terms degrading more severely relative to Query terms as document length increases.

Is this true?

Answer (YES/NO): NO